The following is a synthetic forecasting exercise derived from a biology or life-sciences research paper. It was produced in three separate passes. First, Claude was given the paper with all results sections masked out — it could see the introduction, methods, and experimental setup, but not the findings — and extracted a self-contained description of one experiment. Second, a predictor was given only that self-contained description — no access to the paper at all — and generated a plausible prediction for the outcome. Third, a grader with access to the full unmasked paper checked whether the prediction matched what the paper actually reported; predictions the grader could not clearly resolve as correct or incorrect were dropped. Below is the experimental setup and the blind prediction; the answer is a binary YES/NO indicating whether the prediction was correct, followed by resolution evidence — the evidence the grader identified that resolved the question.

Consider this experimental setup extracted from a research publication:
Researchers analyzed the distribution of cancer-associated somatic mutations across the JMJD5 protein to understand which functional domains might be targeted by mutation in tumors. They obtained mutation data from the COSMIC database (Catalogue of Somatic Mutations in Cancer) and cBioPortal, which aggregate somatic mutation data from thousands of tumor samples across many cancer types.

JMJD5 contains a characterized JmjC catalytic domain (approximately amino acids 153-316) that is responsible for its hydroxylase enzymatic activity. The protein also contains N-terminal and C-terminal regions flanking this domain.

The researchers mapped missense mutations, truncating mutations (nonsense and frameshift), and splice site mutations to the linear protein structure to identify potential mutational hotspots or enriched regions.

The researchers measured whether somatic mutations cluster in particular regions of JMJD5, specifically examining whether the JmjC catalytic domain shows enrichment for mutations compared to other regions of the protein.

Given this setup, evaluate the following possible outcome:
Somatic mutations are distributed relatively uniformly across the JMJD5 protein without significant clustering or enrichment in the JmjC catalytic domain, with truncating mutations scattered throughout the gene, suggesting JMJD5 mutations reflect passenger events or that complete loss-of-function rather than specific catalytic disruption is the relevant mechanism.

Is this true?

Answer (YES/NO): NO